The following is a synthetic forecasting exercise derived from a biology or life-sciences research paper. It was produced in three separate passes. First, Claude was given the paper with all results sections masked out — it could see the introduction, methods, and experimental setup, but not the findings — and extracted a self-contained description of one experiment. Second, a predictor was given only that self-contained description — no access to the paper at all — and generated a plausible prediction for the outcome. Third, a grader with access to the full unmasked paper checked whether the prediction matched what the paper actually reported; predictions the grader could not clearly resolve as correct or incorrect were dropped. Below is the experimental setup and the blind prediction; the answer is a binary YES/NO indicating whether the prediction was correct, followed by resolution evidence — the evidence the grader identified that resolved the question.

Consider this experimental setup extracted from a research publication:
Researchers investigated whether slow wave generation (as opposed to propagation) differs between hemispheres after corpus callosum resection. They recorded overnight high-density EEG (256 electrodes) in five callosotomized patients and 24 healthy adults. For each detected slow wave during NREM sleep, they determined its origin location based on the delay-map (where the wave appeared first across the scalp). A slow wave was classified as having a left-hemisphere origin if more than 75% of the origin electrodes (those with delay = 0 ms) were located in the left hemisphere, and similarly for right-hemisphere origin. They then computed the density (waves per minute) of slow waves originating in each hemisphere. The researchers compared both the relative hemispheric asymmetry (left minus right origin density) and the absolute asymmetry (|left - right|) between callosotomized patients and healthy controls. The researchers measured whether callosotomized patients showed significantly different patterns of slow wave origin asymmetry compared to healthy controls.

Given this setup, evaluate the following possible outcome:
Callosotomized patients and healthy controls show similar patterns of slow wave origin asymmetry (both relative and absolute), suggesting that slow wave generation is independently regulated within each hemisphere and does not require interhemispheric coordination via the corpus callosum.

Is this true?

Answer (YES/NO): YES